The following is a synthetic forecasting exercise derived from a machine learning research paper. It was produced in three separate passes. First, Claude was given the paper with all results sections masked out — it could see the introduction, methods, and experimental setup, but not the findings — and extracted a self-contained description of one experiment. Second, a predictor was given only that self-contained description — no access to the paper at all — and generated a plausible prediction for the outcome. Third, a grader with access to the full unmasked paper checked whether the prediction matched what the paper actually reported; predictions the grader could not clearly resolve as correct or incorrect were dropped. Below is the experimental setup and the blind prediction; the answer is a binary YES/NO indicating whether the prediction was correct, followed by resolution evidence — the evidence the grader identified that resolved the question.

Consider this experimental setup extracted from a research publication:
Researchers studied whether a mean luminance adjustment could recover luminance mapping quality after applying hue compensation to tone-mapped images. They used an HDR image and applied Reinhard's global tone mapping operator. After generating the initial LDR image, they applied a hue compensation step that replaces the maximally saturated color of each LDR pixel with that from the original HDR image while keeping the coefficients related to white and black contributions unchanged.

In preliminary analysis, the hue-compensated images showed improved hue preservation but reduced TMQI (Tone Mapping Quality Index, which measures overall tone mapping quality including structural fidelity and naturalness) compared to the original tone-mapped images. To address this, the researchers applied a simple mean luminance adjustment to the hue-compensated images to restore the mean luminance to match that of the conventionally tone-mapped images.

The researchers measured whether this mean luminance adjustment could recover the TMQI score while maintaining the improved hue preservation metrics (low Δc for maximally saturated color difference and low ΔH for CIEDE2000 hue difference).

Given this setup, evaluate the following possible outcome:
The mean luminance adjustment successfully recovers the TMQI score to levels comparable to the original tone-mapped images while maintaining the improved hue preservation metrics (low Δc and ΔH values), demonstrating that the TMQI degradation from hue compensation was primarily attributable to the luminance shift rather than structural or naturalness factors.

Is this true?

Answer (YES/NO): YES